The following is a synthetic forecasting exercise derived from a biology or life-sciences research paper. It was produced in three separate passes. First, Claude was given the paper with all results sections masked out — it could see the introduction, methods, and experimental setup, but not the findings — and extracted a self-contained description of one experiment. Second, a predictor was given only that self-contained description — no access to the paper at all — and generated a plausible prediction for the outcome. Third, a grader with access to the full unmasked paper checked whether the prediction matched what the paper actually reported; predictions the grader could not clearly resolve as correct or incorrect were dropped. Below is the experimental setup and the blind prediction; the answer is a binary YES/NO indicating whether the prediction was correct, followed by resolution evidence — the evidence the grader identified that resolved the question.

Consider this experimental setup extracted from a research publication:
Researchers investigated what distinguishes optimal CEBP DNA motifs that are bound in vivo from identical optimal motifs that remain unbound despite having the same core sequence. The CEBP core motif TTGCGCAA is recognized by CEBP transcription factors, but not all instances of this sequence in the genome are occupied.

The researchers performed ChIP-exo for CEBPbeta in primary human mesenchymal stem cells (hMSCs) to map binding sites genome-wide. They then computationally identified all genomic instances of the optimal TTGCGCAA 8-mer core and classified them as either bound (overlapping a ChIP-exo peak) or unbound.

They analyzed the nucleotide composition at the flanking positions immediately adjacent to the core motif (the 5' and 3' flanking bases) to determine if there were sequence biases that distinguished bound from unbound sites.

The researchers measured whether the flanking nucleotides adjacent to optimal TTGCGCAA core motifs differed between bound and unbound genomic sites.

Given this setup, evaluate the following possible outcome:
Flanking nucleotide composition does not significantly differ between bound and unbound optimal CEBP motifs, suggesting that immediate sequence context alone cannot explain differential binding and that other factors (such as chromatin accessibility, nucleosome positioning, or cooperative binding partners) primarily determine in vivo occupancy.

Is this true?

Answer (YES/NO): NO